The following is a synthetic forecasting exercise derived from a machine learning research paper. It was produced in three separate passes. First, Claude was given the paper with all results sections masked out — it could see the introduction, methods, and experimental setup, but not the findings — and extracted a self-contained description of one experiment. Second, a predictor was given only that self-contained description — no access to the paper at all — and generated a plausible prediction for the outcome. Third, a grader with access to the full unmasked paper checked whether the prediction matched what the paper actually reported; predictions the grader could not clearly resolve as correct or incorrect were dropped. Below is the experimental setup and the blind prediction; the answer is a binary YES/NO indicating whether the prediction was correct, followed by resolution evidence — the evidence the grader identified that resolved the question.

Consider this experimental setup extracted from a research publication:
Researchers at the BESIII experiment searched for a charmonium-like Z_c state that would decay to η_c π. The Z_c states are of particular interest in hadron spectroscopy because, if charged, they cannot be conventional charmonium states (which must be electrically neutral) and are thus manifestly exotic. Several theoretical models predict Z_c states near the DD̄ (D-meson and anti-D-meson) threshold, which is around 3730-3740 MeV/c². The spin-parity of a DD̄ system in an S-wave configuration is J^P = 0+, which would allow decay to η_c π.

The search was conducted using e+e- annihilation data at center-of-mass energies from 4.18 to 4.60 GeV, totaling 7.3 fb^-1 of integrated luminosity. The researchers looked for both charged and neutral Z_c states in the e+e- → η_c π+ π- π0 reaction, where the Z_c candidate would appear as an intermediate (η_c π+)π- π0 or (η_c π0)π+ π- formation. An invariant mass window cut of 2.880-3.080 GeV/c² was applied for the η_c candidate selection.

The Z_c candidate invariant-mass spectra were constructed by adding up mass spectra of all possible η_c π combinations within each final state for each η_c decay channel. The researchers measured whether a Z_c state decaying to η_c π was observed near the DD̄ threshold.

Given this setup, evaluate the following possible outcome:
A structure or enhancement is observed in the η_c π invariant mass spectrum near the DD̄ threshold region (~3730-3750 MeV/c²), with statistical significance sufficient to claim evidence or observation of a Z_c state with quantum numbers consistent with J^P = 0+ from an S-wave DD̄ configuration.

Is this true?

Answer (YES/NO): NO